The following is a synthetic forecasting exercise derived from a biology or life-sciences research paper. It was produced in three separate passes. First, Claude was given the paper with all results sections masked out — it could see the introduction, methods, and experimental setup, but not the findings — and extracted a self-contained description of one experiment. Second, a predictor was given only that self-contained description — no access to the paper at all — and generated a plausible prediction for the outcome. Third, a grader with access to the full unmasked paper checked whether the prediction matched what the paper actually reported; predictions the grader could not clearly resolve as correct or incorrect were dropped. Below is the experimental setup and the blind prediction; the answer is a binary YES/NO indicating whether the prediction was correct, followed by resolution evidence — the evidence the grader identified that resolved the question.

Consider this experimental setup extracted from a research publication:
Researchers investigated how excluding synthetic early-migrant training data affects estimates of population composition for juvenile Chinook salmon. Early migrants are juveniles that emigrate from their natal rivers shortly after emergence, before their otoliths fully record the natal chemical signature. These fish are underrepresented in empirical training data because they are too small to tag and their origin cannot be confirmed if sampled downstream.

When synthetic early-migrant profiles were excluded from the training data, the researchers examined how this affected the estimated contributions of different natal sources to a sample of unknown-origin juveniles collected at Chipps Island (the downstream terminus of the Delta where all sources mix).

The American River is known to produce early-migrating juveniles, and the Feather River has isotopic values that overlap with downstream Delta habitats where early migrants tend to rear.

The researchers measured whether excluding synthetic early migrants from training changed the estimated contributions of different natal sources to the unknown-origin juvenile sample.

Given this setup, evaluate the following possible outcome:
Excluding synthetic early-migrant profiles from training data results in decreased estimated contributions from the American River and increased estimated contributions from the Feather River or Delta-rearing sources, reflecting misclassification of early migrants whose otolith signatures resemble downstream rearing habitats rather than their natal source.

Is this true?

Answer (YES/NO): YES